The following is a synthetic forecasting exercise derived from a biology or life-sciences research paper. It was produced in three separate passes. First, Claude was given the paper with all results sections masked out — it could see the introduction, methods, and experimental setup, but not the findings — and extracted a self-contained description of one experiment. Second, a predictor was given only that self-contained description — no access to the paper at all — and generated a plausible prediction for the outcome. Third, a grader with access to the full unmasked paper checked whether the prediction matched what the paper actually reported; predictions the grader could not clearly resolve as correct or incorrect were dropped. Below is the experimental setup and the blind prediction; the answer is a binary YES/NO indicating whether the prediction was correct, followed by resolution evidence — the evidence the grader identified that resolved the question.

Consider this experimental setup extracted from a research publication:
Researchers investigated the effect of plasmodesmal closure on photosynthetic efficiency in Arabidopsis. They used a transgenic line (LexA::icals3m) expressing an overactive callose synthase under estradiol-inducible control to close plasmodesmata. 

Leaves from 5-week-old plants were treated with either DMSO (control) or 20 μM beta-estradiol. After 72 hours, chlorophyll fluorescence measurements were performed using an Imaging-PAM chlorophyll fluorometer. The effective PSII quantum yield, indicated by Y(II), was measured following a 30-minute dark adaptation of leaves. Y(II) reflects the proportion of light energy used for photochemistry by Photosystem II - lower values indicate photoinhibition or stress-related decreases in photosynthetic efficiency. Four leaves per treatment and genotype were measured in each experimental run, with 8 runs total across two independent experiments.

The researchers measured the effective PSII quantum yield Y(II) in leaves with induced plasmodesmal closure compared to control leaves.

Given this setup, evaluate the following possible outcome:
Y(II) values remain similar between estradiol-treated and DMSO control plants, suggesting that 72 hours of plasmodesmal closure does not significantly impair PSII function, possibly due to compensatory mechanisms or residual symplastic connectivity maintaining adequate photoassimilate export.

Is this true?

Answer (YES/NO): YES